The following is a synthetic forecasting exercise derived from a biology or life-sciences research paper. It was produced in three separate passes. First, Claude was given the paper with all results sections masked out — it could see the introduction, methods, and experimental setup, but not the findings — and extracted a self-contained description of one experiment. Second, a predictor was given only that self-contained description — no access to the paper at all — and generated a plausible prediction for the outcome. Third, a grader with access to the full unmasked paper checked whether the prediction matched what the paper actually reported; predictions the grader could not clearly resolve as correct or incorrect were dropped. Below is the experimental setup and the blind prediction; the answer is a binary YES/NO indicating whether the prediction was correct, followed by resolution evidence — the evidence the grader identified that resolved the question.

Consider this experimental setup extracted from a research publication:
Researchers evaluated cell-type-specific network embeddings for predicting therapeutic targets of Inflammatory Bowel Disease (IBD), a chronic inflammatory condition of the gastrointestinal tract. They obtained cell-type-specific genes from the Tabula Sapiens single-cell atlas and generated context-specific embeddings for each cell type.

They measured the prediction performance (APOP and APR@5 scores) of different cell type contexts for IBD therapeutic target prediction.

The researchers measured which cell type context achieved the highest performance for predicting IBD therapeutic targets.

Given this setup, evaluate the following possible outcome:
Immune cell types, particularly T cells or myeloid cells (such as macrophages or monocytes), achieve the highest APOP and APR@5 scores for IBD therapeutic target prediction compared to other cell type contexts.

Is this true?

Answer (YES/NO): NO